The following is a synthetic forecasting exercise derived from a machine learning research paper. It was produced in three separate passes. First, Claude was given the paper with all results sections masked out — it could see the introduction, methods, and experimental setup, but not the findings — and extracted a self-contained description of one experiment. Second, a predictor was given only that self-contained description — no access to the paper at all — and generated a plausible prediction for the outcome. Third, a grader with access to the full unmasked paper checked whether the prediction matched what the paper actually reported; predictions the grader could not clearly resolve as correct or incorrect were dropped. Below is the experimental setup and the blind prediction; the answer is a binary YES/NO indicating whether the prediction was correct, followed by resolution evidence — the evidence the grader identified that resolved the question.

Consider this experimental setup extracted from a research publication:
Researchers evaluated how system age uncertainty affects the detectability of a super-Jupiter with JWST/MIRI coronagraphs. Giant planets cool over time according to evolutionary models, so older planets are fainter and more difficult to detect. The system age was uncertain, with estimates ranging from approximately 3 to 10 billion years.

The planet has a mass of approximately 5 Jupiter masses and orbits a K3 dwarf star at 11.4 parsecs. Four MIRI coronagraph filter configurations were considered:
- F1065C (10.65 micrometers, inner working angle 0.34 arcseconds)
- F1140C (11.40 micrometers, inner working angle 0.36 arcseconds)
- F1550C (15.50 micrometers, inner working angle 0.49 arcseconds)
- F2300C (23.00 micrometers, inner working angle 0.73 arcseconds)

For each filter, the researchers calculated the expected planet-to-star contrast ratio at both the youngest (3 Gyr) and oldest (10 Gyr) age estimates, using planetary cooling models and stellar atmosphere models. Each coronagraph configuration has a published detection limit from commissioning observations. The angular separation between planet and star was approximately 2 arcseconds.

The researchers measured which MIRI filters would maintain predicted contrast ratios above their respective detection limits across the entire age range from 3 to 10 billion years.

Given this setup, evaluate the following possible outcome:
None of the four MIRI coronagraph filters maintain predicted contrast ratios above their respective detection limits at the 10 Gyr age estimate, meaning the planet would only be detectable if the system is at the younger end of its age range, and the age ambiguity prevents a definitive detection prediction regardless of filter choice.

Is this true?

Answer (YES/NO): NO